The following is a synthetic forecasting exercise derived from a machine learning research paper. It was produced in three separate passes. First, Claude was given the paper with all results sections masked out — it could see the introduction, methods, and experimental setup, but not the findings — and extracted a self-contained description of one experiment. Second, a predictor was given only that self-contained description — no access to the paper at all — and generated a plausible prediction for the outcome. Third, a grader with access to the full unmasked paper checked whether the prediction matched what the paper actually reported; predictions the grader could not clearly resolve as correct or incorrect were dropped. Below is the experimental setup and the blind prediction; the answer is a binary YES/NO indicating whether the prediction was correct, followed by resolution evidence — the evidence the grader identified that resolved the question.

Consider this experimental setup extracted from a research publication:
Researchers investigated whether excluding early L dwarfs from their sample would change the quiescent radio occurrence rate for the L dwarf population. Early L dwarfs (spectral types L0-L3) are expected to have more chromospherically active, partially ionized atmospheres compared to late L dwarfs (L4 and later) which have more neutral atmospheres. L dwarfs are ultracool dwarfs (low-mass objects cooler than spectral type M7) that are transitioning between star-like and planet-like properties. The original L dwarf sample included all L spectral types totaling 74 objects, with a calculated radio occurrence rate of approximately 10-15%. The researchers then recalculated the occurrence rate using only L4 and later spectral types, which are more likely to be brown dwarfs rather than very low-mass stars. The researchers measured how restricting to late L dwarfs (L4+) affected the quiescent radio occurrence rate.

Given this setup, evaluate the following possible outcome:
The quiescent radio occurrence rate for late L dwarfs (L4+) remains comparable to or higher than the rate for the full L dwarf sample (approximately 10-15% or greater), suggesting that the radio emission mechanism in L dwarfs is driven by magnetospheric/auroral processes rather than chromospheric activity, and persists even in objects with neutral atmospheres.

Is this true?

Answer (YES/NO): NO